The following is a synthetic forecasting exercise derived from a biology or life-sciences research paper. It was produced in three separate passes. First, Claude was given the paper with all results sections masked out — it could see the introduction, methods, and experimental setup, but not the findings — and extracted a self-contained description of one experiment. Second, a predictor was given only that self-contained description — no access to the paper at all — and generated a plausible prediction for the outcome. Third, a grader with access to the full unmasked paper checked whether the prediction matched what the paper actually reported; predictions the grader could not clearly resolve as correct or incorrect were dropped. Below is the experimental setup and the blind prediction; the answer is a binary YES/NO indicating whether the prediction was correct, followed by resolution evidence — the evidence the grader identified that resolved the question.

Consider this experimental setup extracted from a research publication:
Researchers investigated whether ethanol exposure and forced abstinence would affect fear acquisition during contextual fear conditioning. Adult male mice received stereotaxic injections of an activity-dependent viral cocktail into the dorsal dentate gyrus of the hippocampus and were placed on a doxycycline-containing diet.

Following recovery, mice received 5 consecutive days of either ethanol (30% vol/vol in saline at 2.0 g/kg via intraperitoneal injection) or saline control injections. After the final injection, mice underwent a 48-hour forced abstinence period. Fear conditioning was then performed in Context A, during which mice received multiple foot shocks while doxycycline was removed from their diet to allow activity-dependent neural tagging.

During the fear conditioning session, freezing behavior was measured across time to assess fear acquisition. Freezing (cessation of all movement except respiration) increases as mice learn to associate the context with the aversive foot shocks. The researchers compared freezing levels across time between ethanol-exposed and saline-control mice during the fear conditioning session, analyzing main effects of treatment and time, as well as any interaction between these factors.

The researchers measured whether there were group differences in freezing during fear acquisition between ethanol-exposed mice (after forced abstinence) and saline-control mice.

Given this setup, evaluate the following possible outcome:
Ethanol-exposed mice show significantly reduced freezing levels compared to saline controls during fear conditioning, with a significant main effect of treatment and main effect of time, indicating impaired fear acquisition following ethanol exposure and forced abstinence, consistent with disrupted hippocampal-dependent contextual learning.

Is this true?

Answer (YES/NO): NO